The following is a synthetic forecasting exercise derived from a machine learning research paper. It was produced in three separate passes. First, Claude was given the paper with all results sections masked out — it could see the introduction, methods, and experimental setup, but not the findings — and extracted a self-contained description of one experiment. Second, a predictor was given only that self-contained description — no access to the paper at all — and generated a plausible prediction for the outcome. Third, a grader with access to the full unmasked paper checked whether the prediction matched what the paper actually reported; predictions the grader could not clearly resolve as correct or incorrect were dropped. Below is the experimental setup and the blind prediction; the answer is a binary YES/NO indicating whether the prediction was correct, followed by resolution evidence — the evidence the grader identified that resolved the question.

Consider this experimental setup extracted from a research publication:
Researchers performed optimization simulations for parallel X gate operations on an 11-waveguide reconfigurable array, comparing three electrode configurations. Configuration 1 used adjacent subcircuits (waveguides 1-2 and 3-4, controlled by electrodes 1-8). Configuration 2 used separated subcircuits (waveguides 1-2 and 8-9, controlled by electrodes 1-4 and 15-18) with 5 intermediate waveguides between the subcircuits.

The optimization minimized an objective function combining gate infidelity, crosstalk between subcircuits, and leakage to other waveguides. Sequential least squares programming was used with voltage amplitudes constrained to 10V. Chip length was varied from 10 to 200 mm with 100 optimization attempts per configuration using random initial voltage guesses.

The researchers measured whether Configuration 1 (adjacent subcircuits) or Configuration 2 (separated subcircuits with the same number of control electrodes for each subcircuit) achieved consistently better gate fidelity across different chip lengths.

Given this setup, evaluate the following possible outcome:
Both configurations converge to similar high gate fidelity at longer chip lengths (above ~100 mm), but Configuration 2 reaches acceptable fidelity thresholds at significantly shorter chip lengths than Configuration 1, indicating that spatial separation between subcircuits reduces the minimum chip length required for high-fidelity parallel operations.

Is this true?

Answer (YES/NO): NO